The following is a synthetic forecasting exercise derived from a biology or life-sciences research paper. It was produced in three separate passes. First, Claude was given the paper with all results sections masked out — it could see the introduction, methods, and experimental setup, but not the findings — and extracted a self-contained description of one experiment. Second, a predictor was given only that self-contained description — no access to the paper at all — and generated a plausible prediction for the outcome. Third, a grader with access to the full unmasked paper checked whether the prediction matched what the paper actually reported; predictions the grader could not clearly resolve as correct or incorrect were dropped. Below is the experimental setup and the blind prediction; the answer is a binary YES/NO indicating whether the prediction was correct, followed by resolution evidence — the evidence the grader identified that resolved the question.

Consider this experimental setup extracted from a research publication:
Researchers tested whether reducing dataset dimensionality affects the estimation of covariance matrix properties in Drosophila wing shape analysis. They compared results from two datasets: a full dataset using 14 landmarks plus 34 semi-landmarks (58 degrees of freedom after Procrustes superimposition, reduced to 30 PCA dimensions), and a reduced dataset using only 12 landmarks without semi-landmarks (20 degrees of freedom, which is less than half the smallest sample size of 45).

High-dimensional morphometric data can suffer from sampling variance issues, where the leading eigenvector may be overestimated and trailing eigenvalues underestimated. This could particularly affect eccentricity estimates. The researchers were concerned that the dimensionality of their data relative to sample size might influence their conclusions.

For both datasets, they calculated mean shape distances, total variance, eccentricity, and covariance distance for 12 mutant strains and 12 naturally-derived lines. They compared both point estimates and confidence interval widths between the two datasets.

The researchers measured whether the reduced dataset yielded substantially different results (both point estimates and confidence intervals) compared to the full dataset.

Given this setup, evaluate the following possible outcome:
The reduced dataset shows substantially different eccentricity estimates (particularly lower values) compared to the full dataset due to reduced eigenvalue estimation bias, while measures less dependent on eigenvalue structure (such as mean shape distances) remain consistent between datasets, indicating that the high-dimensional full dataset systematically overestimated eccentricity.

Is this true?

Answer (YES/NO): NO